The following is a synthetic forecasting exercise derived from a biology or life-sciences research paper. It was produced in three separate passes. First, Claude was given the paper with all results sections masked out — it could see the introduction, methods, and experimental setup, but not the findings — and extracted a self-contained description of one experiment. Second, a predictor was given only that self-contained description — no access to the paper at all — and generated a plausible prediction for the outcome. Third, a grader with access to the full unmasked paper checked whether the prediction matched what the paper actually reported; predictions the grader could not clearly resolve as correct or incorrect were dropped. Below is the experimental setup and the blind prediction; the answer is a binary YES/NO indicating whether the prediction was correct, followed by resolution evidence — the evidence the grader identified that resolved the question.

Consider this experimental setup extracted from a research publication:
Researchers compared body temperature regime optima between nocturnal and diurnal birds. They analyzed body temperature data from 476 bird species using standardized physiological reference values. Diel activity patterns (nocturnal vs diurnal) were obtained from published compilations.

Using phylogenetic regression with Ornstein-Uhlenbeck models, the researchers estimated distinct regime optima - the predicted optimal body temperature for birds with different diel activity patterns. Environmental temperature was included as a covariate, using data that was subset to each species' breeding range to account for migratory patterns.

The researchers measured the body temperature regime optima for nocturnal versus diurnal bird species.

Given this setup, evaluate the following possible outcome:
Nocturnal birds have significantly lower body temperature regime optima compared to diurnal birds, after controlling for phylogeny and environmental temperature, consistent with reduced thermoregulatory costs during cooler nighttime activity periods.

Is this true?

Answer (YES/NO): YES